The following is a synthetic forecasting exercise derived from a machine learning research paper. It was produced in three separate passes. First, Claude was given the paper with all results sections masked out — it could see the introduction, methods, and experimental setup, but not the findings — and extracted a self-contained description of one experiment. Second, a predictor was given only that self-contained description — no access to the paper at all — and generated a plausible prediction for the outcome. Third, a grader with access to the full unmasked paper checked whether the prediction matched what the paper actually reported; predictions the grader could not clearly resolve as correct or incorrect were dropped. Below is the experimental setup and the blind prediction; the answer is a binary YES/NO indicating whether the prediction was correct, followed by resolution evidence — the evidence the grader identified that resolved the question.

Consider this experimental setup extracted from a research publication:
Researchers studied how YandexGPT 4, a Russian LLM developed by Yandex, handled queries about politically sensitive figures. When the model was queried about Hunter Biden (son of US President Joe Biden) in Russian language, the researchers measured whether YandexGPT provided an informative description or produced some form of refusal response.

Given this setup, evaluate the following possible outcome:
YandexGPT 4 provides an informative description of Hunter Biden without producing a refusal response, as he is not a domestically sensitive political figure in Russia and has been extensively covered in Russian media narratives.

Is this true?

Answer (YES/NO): NO